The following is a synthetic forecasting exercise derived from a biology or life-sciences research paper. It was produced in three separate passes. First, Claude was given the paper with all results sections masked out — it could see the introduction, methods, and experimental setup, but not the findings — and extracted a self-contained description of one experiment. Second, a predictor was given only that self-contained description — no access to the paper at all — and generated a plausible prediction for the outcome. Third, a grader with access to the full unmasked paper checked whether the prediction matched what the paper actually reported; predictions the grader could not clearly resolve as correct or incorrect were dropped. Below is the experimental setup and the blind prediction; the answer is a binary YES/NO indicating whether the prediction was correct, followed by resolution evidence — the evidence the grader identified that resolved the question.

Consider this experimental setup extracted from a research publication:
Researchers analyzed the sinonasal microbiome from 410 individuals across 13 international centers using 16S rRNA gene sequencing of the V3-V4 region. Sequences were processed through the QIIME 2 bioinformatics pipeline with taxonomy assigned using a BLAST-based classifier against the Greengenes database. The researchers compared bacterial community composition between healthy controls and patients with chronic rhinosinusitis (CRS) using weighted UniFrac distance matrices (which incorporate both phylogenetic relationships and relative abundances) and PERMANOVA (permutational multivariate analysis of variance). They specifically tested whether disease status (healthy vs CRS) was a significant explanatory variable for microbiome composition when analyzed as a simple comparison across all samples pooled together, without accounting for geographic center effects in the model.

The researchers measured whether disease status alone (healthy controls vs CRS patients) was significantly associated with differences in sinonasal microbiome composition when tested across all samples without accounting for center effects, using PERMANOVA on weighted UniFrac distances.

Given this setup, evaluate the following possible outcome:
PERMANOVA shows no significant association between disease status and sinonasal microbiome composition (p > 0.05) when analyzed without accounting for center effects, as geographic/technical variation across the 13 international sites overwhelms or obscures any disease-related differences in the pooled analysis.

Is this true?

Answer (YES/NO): NO